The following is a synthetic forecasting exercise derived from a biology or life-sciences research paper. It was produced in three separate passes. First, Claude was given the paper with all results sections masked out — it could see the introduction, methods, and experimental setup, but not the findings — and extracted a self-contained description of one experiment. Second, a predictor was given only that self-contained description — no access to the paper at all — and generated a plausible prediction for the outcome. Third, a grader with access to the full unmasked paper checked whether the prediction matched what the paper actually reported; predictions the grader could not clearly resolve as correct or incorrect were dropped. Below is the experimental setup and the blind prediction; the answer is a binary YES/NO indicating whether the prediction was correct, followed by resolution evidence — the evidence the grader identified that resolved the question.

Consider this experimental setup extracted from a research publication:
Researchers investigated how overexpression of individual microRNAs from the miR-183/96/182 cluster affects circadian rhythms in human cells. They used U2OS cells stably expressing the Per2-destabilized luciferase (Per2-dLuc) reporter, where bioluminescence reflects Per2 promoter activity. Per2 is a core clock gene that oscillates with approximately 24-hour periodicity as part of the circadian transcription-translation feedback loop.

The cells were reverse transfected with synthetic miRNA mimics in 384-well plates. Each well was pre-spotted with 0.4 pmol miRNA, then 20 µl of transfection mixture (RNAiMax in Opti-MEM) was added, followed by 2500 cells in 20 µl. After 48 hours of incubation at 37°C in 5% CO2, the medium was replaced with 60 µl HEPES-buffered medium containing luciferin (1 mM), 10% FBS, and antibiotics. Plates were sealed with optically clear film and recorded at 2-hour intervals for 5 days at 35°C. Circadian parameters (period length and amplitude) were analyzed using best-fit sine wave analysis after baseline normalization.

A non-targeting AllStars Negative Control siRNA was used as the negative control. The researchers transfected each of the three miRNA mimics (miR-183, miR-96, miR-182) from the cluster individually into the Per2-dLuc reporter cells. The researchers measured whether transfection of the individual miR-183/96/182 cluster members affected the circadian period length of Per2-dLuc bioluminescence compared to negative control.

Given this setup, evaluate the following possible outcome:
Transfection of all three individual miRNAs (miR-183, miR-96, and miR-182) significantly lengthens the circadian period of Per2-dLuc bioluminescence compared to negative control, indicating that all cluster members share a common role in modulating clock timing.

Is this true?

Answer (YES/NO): YES